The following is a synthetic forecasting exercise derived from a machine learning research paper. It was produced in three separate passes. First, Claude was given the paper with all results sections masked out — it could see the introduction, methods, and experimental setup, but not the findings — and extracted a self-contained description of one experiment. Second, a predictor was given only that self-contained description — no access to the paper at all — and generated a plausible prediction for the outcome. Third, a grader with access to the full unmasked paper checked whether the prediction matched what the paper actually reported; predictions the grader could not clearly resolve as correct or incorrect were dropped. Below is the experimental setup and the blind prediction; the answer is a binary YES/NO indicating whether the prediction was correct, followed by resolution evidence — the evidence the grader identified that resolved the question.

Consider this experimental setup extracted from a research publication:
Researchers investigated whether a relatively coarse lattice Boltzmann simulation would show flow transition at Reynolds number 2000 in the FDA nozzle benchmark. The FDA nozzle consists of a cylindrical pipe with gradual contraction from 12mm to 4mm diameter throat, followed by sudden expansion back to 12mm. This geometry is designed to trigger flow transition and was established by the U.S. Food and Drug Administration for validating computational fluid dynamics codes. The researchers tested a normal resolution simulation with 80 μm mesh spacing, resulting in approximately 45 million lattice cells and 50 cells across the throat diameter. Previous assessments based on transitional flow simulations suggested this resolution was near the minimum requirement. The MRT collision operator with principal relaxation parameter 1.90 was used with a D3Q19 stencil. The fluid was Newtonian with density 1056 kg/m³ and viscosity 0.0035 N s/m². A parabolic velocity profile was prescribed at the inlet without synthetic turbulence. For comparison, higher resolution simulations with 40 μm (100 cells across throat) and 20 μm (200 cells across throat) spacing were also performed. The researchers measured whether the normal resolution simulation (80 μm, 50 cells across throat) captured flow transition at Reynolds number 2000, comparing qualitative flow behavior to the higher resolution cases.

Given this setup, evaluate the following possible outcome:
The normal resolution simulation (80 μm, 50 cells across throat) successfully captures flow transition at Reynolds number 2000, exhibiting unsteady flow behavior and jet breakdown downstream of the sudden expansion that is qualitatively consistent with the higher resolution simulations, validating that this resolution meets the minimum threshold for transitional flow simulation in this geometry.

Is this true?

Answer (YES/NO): NO